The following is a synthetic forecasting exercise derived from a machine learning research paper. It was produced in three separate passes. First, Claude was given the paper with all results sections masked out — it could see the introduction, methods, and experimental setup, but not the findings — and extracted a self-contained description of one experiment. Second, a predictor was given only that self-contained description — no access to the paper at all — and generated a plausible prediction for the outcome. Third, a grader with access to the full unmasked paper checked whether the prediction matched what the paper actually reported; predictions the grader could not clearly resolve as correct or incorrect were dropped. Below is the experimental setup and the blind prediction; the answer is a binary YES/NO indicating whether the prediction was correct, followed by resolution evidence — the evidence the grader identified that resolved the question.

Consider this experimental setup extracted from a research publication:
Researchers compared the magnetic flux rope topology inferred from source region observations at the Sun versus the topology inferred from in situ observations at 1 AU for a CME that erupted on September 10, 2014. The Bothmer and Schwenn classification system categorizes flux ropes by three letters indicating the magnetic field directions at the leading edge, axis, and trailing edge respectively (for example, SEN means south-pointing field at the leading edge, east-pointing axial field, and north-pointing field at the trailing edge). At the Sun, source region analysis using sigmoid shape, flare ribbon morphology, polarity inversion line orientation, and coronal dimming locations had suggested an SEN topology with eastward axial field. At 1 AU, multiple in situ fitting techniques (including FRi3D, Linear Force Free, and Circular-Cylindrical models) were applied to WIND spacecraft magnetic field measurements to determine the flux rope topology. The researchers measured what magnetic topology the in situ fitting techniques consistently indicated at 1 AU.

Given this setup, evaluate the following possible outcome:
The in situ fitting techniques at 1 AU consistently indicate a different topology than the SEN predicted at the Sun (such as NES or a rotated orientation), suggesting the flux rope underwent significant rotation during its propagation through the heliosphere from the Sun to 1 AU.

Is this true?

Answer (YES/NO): NO